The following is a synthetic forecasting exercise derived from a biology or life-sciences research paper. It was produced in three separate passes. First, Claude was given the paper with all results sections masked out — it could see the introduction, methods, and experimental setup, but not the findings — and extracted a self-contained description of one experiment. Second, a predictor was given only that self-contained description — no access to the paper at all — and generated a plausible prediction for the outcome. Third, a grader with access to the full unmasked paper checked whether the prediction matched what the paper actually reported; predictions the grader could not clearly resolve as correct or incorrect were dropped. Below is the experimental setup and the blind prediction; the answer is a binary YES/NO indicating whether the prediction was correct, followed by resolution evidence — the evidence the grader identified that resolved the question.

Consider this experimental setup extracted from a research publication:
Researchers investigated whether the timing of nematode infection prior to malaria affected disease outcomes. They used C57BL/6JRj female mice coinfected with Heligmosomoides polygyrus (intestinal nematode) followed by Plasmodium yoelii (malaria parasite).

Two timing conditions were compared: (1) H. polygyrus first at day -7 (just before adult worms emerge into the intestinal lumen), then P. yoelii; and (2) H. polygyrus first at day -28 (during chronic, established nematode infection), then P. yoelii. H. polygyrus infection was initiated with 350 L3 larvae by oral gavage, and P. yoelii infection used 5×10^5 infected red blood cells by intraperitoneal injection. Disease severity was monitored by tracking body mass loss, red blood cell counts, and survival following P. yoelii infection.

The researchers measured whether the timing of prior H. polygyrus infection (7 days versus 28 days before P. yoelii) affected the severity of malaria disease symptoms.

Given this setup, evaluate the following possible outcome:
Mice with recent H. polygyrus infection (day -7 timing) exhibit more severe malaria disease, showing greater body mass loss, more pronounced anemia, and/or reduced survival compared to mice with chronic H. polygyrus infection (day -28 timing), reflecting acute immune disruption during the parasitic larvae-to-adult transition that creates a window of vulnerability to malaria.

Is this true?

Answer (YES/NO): NO